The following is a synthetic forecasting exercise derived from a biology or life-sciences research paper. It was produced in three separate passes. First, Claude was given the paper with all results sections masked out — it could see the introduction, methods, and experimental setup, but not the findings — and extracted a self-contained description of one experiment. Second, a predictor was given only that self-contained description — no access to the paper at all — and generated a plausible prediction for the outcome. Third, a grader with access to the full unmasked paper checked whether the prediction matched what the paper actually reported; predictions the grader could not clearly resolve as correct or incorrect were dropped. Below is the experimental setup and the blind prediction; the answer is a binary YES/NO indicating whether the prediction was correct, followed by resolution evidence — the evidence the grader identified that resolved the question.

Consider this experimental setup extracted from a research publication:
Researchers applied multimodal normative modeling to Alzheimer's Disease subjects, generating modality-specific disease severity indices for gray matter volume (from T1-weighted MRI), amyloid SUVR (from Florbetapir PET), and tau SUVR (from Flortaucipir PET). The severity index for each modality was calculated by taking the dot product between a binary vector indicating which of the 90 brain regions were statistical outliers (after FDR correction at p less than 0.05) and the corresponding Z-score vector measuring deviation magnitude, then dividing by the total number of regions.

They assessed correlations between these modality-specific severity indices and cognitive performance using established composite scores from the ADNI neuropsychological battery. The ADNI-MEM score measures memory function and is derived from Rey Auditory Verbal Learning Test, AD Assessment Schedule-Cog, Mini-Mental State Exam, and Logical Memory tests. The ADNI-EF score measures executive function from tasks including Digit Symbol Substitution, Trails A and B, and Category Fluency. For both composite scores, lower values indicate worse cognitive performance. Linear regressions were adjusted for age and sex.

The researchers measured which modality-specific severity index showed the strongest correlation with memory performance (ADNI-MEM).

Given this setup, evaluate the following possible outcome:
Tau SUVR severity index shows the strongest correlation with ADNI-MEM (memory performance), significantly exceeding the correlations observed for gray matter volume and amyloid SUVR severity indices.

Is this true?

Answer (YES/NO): YES